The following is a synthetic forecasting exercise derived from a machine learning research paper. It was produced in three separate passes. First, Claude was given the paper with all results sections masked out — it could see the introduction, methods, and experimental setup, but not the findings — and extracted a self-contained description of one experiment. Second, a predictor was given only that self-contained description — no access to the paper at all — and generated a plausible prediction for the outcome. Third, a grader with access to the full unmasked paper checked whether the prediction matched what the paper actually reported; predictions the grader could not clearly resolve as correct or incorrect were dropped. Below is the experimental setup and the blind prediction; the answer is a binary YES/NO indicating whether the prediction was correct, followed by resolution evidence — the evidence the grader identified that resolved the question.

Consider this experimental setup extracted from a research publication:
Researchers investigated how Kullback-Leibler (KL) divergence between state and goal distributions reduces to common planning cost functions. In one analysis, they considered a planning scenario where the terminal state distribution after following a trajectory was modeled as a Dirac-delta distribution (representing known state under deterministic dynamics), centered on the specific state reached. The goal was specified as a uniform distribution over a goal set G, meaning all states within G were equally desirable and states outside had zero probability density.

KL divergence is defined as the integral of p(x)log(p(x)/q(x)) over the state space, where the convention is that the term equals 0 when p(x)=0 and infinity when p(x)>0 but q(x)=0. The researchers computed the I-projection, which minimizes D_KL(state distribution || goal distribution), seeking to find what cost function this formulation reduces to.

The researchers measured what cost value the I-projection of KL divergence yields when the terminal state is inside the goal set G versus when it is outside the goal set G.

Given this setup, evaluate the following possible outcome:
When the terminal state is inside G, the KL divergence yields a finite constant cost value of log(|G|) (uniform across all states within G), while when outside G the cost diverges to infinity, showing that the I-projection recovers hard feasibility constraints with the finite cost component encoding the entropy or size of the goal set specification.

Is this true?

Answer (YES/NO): YES